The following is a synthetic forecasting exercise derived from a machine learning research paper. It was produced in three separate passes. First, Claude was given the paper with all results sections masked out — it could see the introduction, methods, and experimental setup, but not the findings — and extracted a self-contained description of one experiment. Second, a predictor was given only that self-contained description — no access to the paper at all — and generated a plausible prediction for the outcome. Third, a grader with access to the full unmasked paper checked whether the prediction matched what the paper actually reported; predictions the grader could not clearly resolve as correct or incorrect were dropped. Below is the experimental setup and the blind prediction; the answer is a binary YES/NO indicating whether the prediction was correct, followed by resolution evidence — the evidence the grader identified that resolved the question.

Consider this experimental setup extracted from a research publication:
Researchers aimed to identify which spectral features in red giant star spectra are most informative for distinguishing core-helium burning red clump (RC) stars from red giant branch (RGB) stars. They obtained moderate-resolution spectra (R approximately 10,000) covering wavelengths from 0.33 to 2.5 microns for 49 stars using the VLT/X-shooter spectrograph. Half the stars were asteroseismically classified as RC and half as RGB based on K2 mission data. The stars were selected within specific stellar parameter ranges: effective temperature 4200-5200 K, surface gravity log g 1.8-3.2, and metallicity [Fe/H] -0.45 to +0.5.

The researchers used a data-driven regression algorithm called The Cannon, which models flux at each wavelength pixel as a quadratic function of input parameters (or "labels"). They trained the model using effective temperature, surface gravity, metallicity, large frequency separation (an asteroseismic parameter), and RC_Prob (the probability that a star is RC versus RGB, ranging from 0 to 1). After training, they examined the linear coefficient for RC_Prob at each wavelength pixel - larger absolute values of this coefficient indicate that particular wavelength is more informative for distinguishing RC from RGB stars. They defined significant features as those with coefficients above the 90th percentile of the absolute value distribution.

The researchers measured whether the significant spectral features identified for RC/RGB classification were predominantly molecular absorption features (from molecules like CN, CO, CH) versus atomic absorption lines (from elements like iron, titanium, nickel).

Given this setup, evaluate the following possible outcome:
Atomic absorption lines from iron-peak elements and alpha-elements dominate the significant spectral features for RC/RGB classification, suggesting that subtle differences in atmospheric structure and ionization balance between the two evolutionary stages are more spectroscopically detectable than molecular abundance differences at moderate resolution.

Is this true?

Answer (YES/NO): NO